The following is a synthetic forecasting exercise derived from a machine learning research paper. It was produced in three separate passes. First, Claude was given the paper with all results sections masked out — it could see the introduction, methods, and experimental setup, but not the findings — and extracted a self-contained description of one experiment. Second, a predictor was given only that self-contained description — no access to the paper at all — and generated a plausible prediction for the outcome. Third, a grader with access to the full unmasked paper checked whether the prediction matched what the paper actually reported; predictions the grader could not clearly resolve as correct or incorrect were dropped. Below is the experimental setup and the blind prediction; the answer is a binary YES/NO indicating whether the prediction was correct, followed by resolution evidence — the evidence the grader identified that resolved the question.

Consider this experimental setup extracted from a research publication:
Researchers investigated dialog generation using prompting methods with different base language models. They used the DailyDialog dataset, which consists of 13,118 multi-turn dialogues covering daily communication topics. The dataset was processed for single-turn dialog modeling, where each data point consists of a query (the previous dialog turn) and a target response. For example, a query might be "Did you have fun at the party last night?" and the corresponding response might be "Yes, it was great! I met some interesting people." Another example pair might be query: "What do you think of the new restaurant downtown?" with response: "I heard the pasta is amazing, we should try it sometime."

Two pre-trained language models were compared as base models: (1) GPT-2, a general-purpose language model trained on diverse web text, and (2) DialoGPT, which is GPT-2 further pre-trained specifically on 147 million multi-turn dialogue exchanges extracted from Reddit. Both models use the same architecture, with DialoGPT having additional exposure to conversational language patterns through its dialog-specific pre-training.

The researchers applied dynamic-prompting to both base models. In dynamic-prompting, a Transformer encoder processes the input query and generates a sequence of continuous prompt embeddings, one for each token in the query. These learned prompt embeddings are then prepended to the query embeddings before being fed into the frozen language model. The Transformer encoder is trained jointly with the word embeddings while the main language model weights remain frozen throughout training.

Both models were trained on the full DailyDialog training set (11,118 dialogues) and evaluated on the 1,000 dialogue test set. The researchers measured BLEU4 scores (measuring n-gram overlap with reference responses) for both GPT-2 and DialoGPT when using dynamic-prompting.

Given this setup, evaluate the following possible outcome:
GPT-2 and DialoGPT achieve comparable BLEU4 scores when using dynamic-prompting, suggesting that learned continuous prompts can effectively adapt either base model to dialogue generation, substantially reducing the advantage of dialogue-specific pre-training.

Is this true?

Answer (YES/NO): NO